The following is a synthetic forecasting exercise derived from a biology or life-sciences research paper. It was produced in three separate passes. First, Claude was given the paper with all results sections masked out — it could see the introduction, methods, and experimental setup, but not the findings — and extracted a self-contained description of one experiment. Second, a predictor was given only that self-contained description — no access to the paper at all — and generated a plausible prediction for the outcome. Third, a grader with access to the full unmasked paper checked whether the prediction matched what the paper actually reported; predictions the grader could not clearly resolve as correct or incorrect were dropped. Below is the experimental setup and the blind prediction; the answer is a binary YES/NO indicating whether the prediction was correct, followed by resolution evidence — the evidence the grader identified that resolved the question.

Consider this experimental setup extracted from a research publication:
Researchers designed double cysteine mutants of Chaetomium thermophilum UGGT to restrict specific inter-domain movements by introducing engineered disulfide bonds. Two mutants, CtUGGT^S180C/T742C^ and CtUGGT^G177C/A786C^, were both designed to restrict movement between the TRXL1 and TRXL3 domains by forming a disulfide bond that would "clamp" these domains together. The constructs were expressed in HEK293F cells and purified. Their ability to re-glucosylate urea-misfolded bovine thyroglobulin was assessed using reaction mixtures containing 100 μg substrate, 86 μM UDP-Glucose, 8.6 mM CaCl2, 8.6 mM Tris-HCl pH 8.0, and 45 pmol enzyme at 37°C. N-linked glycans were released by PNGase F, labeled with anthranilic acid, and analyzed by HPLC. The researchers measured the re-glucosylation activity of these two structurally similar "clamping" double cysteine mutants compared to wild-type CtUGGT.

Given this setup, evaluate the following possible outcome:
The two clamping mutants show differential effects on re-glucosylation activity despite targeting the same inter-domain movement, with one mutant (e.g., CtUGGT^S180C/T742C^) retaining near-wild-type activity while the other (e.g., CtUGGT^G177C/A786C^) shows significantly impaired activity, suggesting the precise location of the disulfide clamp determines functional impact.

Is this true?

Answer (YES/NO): NO